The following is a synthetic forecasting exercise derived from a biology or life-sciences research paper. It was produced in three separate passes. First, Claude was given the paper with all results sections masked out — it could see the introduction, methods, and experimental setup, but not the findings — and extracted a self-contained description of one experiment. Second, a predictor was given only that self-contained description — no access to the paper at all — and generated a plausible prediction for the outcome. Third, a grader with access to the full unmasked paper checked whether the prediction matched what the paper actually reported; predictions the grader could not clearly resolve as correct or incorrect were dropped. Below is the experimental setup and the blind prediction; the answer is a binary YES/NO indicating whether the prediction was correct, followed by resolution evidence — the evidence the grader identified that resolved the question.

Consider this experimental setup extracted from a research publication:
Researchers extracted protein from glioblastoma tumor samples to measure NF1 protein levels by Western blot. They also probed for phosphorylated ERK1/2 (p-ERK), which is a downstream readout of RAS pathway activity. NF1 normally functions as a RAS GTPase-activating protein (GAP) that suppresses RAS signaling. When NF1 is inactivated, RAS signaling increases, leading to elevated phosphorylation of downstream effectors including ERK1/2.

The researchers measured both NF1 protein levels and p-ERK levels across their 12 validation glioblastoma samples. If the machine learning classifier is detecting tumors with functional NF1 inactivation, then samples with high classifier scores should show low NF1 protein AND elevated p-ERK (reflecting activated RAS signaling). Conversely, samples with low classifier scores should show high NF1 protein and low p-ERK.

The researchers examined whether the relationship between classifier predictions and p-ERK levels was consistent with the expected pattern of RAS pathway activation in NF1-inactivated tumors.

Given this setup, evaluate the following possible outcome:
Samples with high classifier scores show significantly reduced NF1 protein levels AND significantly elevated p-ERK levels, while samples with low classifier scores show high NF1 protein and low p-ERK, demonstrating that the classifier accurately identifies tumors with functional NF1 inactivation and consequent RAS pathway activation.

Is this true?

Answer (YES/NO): NO